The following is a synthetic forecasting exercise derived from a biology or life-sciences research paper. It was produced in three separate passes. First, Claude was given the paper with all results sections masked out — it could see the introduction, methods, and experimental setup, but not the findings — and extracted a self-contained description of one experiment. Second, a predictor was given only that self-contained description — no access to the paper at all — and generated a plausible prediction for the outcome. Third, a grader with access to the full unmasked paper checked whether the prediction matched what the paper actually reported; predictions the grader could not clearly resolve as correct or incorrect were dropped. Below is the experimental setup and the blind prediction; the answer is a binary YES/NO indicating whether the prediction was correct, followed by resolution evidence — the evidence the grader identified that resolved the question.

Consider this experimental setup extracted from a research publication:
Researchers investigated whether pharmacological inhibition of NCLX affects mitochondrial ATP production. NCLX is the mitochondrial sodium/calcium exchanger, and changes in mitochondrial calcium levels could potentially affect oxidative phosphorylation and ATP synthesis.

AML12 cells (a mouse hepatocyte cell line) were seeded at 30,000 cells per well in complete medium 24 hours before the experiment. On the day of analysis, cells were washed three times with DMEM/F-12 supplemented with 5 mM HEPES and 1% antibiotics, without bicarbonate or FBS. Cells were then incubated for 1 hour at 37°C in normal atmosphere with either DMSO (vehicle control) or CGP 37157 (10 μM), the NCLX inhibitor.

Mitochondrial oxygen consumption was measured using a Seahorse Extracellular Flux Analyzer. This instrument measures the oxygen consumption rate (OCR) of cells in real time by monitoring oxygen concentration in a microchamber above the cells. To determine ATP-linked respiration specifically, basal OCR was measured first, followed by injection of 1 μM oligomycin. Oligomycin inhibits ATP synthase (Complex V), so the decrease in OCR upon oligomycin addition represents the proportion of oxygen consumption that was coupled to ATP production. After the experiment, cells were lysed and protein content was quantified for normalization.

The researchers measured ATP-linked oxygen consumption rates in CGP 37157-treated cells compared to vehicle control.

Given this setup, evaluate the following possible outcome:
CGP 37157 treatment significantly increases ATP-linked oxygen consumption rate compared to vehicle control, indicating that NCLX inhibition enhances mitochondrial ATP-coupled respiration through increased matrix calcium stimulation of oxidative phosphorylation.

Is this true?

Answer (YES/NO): NO